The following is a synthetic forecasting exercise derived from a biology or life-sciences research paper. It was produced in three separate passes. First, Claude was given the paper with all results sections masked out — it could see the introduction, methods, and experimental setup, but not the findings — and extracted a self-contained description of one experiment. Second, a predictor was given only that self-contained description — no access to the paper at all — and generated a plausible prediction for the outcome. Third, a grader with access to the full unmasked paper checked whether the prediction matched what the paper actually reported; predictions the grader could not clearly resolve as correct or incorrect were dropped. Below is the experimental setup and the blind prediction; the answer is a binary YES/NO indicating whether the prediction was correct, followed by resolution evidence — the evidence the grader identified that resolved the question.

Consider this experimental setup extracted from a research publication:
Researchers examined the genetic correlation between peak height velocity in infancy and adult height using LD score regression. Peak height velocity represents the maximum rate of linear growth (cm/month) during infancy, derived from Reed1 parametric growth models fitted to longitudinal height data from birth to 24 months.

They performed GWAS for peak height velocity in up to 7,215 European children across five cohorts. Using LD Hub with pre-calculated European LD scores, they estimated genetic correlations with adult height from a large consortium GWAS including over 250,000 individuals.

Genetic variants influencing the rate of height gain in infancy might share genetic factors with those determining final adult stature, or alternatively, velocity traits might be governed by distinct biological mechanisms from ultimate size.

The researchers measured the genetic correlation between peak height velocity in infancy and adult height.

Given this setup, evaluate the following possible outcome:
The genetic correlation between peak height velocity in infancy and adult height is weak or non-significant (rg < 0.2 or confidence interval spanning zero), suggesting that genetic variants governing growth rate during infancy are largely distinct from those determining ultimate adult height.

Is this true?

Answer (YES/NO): YES